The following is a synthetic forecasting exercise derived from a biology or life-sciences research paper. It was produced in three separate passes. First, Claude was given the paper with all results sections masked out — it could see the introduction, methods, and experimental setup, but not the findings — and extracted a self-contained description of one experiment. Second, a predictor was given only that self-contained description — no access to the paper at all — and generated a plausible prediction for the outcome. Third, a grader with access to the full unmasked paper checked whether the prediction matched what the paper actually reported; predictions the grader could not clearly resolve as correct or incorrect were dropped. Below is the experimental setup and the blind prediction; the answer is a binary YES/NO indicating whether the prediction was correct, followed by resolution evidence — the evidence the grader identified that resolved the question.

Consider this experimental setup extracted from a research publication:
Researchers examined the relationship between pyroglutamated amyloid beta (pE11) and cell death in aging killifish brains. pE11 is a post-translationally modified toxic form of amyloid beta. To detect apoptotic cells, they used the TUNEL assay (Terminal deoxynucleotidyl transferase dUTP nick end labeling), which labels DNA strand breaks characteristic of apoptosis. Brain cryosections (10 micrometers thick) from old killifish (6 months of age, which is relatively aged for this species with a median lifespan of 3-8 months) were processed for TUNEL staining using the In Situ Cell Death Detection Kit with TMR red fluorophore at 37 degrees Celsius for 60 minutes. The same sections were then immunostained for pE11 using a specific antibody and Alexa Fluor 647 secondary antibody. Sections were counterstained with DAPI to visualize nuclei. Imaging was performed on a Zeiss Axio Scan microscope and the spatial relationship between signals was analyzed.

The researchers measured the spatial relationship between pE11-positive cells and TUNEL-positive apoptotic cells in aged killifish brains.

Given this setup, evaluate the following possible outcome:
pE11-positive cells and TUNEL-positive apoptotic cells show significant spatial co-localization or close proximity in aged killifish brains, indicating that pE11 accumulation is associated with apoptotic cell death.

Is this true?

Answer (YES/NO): YES